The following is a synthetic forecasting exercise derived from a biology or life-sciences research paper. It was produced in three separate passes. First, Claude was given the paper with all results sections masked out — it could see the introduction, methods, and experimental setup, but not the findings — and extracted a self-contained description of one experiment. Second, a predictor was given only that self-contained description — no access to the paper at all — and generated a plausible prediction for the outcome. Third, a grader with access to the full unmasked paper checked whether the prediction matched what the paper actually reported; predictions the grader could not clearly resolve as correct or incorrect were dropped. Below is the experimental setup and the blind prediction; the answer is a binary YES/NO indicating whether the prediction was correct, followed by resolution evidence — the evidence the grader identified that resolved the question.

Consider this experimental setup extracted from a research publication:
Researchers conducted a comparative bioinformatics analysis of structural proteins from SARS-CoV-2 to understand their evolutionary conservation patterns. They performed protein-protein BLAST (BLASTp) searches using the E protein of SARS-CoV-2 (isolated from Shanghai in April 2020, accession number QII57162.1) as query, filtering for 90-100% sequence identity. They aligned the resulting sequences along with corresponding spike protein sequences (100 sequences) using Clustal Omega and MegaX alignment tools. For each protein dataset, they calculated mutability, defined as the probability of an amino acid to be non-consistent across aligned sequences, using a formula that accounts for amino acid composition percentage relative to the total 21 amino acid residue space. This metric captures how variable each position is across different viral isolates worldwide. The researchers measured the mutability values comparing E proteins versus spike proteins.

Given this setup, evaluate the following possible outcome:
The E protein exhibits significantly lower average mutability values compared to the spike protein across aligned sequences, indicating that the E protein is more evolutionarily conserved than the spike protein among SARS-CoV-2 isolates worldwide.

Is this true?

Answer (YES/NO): NO